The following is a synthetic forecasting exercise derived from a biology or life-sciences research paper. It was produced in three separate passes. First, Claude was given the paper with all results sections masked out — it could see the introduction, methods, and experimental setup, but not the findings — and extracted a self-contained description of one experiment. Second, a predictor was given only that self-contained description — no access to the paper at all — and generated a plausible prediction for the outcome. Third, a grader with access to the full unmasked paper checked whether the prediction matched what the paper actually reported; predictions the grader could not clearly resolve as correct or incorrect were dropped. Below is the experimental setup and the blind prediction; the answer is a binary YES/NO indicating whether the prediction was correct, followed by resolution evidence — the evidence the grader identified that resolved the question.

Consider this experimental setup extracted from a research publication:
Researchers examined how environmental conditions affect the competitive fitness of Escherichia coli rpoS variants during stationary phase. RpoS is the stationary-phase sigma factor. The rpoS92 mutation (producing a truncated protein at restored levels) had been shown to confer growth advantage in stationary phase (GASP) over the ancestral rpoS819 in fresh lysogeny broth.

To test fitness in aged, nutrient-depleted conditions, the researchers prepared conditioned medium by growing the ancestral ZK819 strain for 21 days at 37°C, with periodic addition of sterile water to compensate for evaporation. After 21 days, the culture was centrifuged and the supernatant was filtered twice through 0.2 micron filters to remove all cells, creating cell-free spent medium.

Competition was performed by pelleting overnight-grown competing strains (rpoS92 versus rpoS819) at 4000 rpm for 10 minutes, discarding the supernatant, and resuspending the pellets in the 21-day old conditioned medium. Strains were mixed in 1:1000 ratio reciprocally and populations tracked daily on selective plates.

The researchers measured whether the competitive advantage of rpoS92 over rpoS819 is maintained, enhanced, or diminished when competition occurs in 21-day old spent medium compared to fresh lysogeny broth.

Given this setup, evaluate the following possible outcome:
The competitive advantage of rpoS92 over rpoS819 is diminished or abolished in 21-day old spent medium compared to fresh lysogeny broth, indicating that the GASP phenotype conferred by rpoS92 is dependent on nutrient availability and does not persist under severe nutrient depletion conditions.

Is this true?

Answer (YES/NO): YES